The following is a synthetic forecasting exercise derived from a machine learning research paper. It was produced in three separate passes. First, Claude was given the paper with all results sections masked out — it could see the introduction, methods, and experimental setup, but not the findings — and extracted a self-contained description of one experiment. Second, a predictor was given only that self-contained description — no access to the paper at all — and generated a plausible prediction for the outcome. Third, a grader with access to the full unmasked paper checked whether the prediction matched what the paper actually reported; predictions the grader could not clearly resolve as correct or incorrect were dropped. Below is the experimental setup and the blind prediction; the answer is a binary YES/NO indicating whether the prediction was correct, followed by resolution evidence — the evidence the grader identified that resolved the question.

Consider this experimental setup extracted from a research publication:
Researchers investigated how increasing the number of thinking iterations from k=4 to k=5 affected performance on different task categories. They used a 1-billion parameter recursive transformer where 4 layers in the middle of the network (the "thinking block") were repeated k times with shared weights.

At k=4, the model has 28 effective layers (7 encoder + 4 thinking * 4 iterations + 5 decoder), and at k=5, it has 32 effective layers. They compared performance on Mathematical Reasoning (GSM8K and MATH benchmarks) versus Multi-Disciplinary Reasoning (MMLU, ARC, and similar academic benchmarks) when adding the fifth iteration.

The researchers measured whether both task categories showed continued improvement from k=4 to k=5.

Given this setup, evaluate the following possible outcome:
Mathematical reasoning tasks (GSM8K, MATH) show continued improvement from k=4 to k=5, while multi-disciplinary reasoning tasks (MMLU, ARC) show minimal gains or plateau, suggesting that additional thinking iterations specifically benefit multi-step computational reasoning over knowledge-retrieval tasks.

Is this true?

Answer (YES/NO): YES